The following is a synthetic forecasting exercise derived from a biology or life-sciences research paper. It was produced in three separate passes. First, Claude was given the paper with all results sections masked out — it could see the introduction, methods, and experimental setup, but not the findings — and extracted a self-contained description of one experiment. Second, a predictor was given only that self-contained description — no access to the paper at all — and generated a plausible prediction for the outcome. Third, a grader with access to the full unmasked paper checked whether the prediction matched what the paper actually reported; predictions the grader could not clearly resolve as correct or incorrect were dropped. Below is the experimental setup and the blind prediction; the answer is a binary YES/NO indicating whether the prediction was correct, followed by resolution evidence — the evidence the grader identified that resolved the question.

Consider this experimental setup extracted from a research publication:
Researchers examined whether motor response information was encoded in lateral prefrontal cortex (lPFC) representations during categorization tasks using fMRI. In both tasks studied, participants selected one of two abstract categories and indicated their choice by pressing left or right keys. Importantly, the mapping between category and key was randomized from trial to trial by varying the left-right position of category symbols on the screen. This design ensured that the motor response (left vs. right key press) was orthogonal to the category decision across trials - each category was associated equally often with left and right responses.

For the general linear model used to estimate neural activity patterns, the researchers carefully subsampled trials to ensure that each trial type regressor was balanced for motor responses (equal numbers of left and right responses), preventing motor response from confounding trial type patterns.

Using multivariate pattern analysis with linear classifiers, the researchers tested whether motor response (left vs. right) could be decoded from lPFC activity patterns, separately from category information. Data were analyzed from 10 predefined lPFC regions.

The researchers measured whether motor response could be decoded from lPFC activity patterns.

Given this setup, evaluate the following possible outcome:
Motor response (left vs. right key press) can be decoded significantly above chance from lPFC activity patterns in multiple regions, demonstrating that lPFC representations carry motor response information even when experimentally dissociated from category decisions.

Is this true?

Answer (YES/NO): NO